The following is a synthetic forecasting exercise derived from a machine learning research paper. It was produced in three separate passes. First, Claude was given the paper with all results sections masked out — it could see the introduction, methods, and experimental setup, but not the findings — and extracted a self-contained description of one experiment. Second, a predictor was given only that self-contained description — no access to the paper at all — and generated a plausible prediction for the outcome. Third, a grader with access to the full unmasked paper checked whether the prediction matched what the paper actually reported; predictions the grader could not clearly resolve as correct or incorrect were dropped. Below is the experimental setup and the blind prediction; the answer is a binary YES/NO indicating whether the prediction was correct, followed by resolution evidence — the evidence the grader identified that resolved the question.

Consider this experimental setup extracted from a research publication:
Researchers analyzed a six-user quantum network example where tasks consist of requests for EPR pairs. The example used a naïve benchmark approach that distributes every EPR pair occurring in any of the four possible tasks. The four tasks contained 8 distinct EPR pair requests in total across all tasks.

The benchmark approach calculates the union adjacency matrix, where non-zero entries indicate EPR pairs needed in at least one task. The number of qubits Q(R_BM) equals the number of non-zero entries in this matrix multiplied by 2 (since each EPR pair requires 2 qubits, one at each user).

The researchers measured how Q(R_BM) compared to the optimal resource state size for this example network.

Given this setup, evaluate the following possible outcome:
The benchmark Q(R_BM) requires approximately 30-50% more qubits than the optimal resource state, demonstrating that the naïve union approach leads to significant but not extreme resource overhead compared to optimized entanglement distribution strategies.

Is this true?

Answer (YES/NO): NO